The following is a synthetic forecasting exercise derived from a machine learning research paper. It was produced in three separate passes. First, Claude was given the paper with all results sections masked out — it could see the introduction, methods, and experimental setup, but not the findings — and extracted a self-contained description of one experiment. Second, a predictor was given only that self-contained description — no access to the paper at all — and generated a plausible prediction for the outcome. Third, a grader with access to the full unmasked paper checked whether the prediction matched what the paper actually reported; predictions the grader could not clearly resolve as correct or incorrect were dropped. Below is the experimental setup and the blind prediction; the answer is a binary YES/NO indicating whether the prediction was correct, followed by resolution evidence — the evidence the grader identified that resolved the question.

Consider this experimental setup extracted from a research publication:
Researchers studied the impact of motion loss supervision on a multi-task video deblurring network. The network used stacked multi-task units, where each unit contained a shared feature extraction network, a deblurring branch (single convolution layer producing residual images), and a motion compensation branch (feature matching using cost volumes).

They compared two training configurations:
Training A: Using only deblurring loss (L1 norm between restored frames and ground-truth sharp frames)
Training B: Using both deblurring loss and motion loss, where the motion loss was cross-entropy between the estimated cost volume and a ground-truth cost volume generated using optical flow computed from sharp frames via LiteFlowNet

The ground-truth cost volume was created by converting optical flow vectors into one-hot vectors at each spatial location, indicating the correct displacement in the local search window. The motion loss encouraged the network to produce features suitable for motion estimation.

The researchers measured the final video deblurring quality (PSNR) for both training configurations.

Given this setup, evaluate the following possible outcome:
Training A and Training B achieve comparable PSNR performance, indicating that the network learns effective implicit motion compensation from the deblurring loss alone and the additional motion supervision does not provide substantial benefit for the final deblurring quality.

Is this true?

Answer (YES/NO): NO